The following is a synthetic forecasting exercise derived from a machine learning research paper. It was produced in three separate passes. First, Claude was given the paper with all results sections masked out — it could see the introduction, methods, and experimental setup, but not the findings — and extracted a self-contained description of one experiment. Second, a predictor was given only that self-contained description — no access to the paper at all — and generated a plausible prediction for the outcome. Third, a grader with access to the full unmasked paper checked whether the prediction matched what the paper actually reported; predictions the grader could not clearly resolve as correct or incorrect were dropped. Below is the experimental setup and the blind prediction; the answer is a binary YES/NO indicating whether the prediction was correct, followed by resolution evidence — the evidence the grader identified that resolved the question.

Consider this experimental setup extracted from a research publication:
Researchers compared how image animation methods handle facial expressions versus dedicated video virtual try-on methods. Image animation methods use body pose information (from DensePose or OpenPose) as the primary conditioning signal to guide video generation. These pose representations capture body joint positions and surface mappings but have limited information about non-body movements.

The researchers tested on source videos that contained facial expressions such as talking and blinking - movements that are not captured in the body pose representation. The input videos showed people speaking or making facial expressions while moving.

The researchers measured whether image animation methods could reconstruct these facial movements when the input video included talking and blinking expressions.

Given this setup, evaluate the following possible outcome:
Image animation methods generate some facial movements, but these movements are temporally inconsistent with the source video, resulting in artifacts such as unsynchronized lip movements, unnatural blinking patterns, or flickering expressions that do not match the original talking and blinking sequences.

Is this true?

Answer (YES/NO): NO